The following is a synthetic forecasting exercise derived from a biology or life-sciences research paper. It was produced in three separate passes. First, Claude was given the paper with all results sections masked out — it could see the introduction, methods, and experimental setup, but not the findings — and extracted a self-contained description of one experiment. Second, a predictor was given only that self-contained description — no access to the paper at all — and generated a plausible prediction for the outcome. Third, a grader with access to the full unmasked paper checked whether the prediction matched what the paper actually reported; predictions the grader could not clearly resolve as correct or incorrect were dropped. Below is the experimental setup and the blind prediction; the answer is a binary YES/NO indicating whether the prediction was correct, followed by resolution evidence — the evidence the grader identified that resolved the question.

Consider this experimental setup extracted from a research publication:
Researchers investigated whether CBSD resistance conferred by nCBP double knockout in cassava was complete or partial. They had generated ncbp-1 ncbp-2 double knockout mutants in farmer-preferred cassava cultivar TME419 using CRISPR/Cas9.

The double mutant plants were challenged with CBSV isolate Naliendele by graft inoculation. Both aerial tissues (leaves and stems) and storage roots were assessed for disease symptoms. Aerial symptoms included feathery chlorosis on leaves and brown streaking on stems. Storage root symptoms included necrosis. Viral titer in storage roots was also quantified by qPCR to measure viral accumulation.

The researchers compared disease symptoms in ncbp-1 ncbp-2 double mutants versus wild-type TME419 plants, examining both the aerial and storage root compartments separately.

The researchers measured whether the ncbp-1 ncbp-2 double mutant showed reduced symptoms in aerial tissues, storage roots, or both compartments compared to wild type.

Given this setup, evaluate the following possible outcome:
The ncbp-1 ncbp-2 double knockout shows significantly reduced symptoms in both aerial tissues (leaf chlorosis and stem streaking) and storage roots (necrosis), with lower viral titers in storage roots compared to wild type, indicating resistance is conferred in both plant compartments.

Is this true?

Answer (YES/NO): YES